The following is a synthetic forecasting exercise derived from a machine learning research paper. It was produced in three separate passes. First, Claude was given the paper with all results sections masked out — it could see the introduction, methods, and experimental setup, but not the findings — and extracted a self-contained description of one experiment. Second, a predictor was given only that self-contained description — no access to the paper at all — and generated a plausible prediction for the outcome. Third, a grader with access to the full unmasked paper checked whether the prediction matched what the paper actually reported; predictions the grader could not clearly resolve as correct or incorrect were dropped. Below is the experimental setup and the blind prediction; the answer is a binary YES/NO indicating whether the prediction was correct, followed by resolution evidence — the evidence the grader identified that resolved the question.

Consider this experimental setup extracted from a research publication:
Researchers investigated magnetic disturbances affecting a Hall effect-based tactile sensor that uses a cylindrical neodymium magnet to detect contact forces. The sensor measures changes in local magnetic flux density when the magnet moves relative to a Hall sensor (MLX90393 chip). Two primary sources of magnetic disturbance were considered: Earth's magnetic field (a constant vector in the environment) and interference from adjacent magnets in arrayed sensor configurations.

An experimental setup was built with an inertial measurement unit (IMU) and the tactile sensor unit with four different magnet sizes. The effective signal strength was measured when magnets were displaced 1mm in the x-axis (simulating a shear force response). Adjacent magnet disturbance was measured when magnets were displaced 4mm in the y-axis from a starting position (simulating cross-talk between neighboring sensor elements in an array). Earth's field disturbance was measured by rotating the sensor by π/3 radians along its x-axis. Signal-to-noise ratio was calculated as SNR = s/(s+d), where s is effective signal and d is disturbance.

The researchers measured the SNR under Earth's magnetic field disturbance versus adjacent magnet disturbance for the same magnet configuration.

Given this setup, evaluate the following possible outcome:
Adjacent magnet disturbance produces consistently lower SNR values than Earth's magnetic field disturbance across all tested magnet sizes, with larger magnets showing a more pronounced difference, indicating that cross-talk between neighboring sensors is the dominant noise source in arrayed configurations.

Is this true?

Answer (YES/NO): NO